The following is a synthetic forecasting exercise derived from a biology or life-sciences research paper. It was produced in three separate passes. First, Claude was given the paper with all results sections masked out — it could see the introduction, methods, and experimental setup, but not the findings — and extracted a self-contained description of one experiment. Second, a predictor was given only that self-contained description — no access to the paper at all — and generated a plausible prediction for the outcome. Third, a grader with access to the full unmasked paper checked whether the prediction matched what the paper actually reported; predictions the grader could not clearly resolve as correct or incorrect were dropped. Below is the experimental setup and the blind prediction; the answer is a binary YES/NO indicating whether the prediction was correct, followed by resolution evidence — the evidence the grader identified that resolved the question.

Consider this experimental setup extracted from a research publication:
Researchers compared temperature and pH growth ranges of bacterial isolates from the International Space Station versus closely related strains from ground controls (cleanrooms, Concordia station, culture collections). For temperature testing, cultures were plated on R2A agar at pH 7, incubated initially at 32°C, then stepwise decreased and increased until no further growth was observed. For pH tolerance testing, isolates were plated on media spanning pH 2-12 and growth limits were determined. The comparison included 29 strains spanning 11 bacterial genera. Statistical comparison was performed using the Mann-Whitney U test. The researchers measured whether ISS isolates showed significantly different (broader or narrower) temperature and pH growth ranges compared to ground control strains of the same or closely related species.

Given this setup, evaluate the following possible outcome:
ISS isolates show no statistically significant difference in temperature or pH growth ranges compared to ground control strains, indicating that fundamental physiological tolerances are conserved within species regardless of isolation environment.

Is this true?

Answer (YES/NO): YES